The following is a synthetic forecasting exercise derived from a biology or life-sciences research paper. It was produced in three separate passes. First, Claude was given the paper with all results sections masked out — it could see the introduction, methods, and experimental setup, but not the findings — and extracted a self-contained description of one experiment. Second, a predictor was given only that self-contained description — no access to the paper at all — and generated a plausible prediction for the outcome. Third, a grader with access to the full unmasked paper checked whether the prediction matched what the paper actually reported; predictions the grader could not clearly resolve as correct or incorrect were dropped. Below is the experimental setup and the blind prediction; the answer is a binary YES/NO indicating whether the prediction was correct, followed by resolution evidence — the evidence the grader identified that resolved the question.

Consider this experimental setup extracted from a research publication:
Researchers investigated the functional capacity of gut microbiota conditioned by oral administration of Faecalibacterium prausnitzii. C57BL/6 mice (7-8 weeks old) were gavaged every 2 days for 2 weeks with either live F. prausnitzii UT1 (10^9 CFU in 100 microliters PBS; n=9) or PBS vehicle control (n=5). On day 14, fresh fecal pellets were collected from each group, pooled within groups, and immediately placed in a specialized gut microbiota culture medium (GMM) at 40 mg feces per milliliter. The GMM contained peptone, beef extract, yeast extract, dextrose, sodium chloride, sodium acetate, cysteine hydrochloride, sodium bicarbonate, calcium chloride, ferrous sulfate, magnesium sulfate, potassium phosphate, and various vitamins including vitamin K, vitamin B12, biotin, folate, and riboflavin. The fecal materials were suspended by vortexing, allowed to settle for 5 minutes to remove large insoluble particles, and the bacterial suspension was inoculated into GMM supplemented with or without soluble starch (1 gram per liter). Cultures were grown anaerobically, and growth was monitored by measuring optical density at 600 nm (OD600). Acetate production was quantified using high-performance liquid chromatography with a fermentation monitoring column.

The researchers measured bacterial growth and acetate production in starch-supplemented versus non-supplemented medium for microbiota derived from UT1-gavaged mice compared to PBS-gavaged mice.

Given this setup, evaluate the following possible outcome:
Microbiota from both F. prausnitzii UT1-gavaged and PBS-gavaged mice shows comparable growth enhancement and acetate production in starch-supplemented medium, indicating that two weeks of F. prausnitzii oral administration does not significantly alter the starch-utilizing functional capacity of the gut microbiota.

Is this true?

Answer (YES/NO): NO